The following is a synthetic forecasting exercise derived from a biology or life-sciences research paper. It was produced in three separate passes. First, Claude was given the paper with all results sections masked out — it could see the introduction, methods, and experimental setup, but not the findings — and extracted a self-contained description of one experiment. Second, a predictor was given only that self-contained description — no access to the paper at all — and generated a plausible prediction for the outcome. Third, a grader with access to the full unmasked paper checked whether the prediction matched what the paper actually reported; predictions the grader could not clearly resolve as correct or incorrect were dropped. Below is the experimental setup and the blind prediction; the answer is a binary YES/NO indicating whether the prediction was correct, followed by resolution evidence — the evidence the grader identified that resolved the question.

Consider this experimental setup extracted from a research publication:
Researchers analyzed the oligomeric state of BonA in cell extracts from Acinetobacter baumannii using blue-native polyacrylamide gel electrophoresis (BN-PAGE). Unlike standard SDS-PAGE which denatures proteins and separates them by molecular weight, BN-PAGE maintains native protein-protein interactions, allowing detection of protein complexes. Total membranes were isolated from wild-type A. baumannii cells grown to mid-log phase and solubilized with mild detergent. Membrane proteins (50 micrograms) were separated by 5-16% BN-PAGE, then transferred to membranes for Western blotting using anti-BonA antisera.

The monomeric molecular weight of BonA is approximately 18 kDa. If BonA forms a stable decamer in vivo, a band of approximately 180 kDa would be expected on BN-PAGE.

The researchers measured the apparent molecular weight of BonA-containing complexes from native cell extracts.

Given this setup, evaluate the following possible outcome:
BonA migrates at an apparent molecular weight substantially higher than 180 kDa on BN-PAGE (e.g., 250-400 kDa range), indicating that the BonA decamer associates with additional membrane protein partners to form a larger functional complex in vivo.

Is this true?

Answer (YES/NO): NO